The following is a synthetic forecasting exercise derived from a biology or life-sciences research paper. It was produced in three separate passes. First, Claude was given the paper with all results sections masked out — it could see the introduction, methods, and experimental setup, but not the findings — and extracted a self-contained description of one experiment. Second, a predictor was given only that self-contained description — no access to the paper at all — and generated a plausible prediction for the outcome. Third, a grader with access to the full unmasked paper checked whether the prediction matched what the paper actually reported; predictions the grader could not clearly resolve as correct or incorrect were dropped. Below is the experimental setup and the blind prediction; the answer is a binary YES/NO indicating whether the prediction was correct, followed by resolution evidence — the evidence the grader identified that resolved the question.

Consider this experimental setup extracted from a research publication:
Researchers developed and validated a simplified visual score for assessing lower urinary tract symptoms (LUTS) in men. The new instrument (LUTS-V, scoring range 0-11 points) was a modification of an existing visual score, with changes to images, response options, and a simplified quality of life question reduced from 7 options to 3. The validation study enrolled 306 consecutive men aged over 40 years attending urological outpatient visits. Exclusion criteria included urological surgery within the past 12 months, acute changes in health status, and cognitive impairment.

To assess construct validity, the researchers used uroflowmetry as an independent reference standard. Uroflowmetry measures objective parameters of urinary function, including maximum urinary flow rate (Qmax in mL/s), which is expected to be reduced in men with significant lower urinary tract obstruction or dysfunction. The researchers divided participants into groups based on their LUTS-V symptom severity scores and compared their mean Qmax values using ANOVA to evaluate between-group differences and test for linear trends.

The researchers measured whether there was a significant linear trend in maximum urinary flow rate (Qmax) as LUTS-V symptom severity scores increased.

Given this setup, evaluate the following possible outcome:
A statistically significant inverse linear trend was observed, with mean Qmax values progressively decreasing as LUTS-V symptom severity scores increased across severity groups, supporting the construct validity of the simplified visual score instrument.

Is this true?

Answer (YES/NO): YES